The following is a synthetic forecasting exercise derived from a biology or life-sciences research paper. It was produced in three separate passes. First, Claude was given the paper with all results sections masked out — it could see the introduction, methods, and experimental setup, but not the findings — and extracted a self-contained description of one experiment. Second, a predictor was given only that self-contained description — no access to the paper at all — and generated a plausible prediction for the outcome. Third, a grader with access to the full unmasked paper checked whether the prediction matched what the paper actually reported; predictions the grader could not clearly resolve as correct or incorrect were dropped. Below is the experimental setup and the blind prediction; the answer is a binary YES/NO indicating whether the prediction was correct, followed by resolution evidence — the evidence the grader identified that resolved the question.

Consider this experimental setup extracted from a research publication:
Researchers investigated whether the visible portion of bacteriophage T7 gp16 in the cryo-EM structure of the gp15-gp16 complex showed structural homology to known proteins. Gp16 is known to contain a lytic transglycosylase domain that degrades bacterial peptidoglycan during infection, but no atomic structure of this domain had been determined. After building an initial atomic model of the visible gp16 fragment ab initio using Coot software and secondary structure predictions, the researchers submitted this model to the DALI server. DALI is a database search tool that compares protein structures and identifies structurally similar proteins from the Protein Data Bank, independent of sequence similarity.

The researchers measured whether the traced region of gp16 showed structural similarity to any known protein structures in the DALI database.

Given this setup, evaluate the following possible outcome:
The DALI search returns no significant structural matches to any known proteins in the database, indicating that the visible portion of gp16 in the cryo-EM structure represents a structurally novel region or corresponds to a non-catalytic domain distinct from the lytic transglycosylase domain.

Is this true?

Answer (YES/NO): NO